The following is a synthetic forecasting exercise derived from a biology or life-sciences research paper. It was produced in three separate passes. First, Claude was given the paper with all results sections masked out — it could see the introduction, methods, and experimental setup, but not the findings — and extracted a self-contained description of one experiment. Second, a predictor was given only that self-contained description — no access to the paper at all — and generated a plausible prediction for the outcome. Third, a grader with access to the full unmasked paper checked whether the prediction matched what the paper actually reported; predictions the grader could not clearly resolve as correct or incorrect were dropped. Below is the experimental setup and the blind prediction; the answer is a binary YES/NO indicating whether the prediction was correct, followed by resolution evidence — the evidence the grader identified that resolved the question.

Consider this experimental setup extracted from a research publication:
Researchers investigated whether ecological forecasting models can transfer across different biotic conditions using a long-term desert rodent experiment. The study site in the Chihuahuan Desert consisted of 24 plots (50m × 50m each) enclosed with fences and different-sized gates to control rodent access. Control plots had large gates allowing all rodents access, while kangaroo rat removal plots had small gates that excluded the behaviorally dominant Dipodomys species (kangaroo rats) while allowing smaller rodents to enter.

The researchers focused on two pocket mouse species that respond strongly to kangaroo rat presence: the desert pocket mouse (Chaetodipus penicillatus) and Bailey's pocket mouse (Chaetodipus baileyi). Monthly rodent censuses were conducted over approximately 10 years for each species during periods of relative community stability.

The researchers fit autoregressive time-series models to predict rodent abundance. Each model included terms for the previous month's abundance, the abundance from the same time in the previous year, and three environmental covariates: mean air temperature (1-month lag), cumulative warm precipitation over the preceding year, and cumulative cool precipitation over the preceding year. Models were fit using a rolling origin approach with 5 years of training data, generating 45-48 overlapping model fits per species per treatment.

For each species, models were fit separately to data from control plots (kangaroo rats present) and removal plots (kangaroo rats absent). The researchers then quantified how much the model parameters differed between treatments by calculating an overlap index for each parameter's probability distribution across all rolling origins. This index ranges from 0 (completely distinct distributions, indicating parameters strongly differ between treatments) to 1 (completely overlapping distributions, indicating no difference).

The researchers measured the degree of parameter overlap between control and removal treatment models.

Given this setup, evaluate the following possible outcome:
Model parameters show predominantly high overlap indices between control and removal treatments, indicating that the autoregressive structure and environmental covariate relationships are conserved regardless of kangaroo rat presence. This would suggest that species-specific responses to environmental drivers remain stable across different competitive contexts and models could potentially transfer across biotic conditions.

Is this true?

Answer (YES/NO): NO